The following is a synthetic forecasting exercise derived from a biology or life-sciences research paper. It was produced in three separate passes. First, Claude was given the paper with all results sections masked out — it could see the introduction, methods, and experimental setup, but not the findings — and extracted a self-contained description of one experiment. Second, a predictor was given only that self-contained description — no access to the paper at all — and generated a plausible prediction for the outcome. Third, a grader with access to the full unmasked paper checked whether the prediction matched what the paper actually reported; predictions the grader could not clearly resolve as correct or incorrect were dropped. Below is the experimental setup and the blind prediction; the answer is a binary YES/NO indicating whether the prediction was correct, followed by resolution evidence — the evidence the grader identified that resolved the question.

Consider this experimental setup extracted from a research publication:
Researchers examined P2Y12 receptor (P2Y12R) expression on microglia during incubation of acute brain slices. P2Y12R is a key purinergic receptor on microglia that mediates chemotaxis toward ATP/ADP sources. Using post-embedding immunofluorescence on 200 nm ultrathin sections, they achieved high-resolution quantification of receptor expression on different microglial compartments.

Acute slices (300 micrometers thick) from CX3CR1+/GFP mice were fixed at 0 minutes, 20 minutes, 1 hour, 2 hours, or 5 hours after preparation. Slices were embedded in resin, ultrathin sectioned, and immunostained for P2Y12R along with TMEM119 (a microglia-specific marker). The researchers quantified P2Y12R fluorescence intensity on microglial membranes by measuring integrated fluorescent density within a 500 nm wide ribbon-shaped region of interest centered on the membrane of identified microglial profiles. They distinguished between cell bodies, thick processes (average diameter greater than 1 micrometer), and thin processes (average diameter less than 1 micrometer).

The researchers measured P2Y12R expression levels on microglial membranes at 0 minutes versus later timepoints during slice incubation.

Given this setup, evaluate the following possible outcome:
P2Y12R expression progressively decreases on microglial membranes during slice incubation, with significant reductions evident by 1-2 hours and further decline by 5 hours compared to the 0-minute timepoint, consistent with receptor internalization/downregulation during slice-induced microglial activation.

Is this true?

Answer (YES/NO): NO